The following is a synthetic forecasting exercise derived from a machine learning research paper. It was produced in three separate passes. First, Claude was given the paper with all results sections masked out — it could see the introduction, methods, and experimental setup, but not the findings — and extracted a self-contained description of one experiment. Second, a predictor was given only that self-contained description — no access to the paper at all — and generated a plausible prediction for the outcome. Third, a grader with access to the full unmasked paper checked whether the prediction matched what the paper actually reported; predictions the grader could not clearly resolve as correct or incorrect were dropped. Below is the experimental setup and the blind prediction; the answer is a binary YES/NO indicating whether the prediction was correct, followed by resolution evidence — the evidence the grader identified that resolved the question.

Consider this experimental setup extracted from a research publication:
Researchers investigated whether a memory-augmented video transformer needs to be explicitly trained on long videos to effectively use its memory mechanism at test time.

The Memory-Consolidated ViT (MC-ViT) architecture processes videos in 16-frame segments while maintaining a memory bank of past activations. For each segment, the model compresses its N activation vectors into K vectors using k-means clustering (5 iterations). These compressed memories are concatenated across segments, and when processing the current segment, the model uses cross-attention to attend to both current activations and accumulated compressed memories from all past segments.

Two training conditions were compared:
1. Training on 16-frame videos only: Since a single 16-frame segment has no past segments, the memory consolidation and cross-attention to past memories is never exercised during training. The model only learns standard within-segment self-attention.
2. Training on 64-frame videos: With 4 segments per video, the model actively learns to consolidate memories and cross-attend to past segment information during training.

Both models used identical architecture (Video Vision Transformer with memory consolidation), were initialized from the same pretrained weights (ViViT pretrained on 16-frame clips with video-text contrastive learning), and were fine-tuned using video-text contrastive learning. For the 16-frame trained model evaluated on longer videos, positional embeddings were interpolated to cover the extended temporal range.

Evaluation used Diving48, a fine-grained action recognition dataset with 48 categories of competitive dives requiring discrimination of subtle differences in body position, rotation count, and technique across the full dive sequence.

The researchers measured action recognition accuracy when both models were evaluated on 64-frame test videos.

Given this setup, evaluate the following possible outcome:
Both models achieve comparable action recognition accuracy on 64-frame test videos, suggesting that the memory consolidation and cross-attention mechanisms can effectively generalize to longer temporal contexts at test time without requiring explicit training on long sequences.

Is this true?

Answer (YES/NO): NO